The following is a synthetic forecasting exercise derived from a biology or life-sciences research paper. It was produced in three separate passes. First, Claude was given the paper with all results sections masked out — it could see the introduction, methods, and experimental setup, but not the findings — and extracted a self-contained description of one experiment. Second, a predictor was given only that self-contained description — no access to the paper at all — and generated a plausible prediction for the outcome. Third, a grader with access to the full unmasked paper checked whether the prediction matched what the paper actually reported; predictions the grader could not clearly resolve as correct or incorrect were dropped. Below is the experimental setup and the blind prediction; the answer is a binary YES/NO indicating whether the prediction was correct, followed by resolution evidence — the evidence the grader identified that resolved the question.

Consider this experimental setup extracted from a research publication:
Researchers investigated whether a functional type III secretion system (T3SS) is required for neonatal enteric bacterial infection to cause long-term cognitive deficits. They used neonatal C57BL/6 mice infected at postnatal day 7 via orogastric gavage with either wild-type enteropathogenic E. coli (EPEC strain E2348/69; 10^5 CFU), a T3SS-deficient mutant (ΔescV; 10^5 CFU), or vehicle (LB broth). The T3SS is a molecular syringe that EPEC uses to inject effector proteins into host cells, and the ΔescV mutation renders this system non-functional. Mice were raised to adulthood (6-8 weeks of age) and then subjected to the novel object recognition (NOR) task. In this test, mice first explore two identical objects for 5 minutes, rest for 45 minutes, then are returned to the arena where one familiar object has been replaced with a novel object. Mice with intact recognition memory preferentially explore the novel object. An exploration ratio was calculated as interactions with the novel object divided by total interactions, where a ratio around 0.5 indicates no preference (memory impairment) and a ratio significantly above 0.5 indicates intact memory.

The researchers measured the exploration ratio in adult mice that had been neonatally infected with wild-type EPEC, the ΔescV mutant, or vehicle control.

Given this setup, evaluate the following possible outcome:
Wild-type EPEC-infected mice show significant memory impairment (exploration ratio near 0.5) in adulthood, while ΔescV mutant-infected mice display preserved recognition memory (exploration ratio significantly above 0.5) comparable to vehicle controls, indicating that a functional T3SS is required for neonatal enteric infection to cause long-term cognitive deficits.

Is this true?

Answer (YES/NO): YES